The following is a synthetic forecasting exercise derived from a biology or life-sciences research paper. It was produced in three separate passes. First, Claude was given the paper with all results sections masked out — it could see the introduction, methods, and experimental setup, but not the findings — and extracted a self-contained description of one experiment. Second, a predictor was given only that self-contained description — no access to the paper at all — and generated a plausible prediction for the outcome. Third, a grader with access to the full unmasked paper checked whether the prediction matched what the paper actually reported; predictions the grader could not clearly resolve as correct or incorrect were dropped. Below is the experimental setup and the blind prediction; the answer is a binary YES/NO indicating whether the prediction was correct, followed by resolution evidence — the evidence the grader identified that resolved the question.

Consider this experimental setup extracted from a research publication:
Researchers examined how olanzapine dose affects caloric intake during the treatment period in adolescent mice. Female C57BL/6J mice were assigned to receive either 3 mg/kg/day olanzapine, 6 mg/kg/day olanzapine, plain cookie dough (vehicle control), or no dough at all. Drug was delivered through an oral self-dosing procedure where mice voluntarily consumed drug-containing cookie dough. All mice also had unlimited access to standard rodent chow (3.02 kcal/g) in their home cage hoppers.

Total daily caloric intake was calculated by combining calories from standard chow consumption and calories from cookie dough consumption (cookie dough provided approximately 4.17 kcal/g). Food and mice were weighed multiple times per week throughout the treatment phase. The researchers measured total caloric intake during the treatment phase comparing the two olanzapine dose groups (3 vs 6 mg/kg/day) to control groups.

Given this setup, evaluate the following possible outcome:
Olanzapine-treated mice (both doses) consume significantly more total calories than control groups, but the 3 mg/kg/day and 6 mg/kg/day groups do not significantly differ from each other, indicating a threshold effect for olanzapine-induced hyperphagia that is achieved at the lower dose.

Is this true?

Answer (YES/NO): NO